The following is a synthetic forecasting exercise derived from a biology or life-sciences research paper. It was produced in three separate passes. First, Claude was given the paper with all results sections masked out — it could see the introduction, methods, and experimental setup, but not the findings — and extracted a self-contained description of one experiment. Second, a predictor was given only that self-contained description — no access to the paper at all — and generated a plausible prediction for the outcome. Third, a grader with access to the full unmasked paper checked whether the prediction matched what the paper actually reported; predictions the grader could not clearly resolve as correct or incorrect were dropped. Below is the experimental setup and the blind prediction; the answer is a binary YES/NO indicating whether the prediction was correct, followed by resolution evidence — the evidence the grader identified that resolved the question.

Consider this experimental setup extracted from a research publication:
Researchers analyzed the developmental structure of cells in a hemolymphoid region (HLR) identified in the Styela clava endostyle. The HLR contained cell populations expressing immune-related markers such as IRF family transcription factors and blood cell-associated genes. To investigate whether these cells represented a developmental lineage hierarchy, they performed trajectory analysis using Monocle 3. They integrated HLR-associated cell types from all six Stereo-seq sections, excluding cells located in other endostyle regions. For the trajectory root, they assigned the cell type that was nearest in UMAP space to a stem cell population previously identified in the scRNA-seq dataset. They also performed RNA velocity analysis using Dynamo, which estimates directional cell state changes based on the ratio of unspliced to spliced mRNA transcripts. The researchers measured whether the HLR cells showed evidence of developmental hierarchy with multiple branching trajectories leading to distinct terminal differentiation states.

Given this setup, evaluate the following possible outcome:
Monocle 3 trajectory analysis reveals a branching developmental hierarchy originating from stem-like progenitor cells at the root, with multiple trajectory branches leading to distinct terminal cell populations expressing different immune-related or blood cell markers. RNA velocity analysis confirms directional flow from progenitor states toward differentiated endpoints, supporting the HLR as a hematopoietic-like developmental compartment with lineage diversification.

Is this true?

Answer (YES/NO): YES